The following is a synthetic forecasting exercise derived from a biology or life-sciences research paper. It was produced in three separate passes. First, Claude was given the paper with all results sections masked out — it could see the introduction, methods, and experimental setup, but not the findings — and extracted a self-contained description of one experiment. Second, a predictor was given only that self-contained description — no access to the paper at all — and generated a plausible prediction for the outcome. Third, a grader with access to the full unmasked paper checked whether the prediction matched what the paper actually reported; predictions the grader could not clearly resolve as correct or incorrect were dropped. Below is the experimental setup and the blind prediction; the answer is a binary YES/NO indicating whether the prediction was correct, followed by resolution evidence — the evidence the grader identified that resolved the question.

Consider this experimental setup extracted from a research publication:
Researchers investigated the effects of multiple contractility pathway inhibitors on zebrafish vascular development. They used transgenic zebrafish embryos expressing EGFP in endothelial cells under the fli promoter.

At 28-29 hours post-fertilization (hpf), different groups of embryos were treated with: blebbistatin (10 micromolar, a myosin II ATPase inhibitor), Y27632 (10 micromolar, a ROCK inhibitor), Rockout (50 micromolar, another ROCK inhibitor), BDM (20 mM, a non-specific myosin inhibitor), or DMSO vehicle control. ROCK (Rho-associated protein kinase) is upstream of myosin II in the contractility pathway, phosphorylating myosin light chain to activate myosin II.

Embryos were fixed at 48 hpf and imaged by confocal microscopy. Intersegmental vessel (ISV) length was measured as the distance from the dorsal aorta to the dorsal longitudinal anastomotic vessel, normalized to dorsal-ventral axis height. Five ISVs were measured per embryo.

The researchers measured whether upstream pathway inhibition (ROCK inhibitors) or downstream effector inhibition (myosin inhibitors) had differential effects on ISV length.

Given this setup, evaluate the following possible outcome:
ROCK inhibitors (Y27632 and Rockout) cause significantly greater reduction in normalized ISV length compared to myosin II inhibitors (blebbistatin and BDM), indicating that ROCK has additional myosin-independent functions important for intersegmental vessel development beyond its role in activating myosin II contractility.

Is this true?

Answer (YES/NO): NO